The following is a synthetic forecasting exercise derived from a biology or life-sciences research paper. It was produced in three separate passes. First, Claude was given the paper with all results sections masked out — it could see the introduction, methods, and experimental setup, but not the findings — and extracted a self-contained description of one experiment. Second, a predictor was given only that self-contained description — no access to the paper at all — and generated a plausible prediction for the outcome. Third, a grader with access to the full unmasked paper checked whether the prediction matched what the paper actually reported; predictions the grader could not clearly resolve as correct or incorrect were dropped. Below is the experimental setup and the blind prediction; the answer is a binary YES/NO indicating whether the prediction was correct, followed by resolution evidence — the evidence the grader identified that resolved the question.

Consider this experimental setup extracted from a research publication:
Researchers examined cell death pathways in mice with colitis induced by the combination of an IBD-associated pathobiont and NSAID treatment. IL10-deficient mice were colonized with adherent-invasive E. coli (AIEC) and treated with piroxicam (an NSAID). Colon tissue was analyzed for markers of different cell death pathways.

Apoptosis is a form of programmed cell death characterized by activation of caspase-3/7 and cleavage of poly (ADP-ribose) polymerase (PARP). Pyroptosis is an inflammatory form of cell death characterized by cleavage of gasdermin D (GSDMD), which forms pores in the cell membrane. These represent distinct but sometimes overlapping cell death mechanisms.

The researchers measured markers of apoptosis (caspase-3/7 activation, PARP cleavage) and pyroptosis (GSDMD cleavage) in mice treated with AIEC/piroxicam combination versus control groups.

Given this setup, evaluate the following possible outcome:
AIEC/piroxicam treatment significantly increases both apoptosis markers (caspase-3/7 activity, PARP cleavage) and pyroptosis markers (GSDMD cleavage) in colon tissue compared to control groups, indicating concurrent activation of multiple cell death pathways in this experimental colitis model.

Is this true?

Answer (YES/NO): YES